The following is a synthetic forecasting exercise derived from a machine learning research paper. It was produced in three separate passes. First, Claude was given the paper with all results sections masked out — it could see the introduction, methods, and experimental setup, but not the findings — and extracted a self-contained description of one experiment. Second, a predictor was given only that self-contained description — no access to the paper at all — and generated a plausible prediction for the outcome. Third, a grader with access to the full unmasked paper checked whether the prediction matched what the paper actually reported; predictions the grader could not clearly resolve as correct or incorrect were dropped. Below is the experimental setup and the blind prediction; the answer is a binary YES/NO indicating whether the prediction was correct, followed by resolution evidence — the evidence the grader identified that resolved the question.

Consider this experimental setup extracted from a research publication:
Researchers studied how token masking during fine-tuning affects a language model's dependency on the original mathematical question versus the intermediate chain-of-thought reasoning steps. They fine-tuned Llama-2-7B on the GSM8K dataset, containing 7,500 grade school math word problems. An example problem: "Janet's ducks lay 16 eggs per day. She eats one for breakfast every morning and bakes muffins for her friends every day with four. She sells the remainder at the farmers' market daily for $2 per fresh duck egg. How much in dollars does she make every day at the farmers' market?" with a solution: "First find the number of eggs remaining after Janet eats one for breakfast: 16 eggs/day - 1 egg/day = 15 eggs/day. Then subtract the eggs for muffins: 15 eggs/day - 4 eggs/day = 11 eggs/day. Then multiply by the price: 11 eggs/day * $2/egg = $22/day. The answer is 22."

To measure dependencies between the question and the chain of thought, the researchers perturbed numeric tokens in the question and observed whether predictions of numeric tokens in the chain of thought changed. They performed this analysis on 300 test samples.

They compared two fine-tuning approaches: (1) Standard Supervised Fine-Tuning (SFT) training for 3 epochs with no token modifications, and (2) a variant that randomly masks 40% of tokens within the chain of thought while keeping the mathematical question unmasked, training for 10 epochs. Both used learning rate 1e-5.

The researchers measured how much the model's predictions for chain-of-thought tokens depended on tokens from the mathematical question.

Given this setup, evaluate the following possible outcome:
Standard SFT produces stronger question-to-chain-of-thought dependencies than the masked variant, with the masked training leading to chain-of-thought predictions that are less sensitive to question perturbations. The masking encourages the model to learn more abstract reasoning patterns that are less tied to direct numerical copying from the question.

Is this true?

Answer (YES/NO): NO